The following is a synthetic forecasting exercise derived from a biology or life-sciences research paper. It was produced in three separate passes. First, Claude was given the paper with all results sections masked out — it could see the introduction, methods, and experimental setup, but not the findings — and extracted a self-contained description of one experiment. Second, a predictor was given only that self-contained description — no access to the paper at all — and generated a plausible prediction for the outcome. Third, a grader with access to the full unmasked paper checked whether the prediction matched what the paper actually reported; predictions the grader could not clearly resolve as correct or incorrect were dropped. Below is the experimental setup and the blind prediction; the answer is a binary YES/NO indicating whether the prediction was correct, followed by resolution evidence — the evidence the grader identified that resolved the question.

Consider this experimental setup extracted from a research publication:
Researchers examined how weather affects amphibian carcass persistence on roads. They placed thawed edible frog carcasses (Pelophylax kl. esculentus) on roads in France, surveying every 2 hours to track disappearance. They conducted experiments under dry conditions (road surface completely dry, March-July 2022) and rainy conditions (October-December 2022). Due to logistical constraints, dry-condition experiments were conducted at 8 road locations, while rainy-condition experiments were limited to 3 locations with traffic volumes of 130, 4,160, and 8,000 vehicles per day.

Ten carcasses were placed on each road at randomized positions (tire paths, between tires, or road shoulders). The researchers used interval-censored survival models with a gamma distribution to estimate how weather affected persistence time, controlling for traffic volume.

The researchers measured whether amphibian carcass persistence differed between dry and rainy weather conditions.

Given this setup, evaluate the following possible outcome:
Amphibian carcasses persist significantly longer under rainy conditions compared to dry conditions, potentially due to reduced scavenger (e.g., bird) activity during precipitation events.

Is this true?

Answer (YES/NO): NO